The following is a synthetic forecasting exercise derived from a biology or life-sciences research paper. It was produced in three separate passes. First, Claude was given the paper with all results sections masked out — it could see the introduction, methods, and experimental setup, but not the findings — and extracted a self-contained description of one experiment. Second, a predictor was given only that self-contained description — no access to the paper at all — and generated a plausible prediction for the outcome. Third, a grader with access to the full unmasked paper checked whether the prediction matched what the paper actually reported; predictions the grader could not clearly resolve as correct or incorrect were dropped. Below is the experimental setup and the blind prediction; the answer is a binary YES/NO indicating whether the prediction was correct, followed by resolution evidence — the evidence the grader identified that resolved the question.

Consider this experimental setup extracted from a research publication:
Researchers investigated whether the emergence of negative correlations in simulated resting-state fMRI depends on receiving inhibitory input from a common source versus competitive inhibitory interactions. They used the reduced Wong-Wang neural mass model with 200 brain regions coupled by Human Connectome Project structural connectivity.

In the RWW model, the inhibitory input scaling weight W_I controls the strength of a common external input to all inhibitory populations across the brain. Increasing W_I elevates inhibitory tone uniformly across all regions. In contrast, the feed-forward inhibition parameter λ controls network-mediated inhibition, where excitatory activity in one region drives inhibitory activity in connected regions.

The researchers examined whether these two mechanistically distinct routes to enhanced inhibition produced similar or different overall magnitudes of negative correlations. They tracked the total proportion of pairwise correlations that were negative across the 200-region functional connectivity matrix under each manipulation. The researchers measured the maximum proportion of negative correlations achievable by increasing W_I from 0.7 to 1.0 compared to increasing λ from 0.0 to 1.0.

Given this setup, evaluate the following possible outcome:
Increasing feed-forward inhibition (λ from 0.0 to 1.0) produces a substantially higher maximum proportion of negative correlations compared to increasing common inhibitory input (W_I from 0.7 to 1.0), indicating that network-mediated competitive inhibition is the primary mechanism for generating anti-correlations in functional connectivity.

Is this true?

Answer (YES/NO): NO